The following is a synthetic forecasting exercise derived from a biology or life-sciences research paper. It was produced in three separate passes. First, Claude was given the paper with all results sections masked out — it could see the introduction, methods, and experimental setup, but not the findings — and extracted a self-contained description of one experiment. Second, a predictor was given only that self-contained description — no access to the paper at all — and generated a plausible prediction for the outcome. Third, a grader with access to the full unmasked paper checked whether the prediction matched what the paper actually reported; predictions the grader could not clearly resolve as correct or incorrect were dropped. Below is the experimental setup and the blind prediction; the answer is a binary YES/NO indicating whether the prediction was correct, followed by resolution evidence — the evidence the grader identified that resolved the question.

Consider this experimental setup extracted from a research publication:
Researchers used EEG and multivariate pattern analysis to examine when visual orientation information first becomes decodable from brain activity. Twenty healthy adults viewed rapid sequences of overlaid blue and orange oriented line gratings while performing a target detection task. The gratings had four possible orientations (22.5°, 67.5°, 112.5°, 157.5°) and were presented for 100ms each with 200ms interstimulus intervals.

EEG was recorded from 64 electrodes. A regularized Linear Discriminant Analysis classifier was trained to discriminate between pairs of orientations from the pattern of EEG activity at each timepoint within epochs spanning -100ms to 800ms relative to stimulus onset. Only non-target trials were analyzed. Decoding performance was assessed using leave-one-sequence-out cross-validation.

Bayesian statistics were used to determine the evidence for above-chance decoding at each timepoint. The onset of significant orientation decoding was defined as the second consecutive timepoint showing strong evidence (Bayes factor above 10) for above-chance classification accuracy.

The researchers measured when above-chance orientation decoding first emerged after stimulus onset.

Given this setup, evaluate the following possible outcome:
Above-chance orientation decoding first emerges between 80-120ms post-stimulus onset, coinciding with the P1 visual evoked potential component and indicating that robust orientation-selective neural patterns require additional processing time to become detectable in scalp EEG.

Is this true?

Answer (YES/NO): YES